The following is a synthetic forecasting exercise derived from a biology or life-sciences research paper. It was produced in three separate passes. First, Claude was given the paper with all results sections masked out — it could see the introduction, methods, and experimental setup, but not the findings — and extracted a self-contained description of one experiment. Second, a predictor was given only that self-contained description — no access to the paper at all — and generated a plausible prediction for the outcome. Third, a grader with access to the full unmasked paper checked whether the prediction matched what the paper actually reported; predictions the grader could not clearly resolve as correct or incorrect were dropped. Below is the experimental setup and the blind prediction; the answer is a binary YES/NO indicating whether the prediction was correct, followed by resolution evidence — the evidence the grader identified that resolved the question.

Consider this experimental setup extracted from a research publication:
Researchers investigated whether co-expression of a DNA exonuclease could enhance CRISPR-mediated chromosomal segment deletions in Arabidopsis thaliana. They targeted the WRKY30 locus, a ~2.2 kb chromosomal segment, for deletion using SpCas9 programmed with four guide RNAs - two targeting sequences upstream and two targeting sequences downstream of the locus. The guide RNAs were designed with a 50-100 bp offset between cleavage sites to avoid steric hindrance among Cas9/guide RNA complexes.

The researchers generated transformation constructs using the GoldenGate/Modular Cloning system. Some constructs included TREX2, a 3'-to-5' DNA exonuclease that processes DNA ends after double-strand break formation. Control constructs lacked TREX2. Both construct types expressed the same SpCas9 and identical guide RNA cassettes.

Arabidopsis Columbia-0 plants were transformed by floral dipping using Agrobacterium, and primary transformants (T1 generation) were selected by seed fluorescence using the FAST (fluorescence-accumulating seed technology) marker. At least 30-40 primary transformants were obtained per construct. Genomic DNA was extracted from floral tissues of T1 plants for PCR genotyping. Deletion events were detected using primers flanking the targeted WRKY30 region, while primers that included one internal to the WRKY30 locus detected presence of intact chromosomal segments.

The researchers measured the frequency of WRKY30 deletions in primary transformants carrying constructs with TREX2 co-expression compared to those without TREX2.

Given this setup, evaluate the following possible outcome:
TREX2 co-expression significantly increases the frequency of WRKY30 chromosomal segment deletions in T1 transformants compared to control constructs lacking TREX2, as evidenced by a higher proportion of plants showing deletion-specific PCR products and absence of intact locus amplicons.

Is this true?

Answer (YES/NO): NO